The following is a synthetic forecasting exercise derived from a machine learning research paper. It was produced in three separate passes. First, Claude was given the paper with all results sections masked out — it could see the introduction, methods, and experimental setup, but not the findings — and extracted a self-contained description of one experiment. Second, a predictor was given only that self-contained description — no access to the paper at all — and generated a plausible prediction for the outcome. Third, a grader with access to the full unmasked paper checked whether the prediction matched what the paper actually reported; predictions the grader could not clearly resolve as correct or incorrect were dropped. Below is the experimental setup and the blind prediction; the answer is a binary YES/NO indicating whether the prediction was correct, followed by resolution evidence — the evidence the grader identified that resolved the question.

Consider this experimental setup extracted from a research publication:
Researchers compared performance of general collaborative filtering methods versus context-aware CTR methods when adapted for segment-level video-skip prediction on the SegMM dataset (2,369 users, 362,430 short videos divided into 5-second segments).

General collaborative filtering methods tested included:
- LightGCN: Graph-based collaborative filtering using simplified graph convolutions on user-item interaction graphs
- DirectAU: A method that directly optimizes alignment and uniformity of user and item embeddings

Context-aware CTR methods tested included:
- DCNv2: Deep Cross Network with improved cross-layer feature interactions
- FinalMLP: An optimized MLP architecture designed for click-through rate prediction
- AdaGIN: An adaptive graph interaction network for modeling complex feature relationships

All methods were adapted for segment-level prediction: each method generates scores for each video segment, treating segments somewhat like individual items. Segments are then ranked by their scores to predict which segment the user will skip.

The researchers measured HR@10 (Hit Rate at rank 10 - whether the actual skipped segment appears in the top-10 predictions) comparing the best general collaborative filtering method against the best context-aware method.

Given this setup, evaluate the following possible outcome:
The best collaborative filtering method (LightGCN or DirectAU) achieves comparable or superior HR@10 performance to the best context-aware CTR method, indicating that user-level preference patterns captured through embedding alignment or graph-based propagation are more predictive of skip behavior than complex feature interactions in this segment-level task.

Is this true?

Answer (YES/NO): NO